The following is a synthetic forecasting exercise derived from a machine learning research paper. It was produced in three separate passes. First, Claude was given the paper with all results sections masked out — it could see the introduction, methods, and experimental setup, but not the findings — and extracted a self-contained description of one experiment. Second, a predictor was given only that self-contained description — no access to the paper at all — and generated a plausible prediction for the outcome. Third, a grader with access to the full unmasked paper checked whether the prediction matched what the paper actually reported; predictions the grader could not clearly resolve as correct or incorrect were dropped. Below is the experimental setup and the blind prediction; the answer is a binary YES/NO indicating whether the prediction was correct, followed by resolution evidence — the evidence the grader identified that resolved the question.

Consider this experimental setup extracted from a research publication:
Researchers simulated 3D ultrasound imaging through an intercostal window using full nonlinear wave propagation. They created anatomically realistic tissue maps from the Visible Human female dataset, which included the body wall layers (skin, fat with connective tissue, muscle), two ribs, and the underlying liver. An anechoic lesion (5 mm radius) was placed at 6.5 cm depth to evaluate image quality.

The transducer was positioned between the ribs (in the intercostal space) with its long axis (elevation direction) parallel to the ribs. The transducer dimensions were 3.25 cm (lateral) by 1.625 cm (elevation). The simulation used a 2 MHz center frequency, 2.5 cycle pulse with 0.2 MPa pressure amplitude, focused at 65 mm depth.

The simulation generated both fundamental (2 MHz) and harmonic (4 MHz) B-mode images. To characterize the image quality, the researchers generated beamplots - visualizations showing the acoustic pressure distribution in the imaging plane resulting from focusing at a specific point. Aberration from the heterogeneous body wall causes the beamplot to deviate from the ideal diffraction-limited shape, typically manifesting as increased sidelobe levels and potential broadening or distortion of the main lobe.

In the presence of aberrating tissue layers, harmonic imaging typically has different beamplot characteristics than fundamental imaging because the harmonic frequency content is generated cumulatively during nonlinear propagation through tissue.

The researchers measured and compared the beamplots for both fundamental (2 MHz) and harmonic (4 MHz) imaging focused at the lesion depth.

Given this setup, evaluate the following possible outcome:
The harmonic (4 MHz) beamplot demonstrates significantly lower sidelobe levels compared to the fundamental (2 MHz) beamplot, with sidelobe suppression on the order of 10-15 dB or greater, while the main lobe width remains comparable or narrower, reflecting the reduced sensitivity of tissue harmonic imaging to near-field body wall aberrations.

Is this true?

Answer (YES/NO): NO